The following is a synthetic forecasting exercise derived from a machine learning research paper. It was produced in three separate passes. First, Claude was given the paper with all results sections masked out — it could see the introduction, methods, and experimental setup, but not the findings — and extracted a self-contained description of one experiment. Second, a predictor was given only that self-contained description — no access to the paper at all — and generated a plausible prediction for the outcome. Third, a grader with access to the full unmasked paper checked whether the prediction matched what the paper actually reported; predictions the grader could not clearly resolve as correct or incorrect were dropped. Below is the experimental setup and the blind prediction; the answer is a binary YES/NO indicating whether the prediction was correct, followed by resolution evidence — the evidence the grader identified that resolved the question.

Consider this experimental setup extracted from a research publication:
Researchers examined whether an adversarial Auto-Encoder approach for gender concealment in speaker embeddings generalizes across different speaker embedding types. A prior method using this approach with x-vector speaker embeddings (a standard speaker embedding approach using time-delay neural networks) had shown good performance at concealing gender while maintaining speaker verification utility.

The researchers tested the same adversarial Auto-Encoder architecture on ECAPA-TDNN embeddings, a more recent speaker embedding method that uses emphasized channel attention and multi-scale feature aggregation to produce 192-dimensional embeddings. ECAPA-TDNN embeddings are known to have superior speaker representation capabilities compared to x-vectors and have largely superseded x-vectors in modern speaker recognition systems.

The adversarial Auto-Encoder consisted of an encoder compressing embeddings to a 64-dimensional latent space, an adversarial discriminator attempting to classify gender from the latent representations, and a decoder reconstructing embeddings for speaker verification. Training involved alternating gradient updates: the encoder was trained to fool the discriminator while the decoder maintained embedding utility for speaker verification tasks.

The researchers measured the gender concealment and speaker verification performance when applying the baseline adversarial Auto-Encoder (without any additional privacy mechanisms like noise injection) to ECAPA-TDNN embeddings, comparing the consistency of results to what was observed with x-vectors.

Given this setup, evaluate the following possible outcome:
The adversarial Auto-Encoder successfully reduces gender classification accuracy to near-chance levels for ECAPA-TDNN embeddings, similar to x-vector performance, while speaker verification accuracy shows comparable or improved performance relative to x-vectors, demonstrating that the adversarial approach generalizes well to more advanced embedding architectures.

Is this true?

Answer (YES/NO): NO